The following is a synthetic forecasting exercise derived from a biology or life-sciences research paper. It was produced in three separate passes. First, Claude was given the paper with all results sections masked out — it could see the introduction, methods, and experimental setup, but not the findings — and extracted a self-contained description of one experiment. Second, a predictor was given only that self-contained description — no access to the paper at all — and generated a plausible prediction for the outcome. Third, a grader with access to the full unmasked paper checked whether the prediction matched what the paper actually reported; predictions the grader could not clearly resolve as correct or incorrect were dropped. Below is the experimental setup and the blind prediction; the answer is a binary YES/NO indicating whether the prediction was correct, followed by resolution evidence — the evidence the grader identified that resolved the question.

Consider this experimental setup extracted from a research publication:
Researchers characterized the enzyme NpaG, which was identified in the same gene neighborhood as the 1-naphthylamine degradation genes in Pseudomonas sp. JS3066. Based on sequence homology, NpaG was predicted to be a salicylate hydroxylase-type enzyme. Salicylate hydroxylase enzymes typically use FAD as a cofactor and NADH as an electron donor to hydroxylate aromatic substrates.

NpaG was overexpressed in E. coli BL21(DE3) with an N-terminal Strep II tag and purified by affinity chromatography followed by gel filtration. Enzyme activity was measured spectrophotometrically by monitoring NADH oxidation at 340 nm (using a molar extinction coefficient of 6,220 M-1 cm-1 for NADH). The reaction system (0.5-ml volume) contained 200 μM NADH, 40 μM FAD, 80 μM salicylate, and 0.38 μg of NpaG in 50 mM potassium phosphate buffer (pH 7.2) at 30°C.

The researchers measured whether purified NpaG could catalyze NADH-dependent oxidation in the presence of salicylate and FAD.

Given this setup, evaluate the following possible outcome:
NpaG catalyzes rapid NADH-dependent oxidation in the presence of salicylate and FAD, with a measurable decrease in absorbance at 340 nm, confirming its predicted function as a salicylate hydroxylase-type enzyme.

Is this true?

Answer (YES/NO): YES